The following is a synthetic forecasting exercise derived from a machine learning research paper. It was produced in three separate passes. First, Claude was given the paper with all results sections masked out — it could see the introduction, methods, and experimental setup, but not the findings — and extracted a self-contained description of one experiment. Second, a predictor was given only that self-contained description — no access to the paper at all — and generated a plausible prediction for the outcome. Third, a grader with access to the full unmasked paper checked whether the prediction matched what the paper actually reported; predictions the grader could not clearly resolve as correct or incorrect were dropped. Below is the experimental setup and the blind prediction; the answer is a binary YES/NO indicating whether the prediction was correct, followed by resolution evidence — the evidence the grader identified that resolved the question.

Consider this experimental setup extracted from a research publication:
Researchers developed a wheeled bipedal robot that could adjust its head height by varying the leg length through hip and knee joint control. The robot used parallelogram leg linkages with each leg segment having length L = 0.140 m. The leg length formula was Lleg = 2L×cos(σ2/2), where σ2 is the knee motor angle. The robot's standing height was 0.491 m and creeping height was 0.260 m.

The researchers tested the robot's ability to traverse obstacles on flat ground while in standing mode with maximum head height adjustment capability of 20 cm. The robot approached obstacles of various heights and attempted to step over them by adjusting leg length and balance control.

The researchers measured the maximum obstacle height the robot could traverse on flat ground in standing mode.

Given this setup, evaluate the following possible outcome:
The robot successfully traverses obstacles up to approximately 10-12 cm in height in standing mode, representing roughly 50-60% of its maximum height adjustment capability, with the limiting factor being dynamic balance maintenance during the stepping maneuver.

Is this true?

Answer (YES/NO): NO